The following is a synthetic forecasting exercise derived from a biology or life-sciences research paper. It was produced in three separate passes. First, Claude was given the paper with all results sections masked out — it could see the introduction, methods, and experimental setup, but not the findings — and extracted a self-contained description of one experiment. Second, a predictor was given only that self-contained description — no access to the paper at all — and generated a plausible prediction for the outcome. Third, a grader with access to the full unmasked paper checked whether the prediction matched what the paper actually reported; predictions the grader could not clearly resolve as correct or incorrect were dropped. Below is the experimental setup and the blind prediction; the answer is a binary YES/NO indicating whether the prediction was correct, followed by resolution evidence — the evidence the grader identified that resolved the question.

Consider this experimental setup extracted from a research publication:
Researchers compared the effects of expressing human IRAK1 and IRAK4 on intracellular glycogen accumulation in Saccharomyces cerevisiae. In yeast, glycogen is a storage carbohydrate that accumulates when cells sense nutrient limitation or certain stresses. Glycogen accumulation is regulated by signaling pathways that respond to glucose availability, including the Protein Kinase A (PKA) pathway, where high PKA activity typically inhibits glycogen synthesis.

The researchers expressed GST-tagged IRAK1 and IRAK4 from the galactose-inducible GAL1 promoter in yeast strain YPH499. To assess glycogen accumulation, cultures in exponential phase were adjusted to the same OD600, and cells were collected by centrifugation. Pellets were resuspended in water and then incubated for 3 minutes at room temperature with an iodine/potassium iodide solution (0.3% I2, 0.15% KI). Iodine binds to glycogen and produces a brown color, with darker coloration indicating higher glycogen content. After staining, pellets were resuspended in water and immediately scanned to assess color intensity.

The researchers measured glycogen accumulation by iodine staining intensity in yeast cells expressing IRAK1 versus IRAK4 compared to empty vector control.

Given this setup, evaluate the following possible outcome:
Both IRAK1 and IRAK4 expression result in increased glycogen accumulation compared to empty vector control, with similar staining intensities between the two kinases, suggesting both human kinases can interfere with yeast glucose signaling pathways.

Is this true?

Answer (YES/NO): YES